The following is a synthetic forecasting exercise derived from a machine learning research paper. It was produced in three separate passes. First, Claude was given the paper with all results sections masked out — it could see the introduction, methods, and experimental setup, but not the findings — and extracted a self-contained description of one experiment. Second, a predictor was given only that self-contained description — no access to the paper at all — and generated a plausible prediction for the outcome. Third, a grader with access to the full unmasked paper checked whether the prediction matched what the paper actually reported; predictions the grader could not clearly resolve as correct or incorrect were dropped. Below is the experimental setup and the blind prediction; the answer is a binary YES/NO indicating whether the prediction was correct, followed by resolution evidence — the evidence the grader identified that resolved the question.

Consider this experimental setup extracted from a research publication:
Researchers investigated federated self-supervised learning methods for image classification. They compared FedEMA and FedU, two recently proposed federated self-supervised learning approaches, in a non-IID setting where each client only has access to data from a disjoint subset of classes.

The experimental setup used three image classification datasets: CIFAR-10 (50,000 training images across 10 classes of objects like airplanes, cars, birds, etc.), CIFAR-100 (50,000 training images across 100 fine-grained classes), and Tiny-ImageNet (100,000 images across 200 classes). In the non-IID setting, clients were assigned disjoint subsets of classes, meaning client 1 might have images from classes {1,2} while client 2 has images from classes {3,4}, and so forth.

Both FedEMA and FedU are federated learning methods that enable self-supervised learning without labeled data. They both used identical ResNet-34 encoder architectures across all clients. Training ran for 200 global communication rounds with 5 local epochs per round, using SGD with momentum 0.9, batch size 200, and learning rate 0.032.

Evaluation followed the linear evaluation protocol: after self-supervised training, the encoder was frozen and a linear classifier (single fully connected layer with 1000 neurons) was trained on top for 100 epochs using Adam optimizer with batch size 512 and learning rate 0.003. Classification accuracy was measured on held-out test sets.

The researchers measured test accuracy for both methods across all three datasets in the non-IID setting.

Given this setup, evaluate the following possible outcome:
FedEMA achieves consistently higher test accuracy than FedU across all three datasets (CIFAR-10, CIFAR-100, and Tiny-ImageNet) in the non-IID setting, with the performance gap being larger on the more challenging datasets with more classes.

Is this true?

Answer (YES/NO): NO